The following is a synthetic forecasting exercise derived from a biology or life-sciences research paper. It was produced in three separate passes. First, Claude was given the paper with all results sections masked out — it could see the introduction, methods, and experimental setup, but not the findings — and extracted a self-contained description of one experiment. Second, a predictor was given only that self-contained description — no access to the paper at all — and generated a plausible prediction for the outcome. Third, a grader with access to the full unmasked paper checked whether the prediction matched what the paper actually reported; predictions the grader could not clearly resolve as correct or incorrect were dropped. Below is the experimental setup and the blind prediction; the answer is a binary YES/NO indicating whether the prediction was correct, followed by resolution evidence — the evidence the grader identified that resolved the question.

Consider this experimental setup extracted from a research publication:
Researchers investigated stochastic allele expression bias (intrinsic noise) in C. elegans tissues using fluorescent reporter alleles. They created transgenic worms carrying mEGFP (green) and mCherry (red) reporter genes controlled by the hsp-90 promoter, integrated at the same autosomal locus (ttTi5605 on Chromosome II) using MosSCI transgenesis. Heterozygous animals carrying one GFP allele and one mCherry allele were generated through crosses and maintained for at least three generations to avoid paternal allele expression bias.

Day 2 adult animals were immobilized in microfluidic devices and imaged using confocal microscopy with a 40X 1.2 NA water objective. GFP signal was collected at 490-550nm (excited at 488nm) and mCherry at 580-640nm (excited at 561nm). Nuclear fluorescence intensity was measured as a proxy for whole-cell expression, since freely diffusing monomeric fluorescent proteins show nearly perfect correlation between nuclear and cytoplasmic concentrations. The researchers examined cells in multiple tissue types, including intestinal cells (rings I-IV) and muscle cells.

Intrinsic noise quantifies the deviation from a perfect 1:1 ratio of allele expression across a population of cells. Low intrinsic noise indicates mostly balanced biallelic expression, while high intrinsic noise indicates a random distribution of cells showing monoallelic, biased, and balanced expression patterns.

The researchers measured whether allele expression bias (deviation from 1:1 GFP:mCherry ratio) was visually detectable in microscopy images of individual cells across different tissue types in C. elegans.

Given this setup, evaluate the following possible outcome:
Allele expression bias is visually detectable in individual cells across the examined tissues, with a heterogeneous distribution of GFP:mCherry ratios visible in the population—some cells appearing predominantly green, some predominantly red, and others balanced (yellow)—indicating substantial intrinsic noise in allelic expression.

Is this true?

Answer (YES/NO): YES